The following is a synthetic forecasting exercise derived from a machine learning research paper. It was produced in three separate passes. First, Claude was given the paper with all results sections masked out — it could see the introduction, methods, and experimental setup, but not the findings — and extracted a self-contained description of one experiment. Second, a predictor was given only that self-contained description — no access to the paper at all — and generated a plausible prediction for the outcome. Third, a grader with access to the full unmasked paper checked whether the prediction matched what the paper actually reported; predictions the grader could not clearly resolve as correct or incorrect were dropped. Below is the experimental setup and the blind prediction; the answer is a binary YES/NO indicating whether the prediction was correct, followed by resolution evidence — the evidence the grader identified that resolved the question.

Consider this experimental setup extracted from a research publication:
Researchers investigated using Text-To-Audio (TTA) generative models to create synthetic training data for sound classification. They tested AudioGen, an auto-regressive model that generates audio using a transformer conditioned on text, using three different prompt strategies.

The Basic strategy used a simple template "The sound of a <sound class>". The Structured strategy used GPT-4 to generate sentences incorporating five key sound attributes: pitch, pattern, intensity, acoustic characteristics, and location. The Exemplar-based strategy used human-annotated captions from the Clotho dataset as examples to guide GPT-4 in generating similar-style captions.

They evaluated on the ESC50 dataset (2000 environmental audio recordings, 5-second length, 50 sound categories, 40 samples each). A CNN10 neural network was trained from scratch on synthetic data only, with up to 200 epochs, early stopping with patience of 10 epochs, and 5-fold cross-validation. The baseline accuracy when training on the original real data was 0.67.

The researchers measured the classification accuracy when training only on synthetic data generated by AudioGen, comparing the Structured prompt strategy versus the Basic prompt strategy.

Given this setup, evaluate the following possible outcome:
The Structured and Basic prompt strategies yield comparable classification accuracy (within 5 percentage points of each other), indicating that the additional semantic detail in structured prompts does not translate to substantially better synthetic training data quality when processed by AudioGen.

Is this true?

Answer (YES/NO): YES